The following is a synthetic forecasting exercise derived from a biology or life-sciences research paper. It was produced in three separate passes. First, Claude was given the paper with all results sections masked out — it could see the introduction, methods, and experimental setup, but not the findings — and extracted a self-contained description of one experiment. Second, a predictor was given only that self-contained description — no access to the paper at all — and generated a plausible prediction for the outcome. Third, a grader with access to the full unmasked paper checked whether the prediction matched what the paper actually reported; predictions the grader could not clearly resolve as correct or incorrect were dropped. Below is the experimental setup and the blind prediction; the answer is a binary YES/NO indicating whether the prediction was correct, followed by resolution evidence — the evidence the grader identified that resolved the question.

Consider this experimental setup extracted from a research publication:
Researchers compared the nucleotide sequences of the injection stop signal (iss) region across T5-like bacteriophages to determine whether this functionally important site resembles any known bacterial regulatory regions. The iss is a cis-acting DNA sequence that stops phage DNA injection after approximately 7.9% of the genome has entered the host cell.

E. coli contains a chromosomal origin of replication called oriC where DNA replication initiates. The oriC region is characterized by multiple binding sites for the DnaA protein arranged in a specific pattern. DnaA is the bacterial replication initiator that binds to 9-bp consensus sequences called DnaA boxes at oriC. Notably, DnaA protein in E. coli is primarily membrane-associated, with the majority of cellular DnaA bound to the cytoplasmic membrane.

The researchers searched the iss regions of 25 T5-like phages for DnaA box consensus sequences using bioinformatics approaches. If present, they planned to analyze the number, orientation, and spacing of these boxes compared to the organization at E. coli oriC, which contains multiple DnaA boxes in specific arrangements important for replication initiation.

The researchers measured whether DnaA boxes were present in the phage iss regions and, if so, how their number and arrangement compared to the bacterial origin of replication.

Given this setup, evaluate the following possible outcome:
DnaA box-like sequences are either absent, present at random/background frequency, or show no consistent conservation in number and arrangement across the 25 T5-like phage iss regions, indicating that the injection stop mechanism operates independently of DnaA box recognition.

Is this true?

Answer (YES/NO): NO